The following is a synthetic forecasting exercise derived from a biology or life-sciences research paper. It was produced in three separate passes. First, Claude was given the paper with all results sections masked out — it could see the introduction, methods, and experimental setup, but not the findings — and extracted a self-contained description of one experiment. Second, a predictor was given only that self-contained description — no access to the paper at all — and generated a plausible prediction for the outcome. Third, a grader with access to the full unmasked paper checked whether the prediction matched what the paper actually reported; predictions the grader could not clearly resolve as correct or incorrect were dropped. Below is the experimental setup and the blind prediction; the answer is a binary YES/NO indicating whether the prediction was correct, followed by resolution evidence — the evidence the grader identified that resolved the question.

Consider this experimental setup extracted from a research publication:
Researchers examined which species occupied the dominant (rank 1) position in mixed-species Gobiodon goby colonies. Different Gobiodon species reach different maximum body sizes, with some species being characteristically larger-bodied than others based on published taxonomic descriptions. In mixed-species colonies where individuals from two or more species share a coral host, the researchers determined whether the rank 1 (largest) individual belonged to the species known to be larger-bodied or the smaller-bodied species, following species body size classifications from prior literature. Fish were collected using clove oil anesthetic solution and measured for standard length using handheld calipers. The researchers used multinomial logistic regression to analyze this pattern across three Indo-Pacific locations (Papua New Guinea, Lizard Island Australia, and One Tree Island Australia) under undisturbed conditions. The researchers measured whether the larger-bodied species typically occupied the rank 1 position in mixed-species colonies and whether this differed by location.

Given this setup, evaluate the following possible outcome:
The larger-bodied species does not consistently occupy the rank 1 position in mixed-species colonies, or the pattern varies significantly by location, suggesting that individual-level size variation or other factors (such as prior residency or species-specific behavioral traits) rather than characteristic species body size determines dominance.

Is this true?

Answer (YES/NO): NO